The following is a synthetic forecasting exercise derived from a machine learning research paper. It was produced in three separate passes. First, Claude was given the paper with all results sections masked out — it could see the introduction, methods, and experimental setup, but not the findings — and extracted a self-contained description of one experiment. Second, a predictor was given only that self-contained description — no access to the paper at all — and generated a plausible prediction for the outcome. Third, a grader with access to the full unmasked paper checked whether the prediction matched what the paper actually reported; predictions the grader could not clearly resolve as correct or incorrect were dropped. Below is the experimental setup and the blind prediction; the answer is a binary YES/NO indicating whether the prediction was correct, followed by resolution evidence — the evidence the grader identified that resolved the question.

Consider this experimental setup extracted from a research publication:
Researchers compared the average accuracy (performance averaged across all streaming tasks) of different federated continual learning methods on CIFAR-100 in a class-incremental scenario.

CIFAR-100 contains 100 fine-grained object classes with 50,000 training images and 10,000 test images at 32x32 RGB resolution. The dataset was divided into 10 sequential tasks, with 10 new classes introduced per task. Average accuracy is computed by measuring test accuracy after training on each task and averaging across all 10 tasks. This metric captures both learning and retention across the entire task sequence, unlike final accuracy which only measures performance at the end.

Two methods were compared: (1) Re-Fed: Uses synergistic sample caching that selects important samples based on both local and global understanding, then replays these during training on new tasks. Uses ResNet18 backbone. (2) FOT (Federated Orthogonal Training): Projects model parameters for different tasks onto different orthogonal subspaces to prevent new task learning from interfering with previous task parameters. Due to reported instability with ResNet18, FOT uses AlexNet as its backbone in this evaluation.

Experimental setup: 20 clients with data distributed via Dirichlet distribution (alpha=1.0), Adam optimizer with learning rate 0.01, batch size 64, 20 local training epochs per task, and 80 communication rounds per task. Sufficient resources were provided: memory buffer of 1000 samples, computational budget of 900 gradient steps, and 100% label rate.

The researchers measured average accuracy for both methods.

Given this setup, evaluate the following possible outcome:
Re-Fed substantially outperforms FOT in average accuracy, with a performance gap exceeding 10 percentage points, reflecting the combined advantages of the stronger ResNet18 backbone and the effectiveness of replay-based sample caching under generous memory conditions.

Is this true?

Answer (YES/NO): NO